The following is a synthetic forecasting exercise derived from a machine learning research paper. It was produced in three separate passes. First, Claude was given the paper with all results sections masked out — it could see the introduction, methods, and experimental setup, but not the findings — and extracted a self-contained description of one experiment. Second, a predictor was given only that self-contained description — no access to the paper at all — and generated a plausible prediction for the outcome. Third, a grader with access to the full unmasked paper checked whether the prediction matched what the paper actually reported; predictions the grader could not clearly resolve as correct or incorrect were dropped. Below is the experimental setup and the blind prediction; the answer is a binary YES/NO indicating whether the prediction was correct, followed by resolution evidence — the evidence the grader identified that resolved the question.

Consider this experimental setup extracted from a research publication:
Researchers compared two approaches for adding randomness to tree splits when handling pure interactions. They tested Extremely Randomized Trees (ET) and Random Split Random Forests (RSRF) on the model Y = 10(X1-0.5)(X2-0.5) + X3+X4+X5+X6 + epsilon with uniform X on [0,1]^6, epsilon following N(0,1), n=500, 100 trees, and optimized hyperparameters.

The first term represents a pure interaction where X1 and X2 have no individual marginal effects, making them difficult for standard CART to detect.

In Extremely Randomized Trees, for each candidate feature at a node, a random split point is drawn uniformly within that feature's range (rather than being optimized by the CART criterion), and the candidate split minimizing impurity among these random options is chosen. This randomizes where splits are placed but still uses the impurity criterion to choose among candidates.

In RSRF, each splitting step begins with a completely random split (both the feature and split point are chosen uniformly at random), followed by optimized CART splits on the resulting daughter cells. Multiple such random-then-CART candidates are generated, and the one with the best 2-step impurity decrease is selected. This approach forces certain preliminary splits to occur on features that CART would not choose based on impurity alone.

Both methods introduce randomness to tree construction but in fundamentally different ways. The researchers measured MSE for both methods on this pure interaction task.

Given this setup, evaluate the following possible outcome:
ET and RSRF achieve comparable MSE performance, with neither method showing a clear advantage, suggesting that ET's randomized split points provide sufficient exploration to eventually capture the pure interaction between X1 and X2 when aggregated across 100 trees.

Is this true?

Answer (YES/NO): NO